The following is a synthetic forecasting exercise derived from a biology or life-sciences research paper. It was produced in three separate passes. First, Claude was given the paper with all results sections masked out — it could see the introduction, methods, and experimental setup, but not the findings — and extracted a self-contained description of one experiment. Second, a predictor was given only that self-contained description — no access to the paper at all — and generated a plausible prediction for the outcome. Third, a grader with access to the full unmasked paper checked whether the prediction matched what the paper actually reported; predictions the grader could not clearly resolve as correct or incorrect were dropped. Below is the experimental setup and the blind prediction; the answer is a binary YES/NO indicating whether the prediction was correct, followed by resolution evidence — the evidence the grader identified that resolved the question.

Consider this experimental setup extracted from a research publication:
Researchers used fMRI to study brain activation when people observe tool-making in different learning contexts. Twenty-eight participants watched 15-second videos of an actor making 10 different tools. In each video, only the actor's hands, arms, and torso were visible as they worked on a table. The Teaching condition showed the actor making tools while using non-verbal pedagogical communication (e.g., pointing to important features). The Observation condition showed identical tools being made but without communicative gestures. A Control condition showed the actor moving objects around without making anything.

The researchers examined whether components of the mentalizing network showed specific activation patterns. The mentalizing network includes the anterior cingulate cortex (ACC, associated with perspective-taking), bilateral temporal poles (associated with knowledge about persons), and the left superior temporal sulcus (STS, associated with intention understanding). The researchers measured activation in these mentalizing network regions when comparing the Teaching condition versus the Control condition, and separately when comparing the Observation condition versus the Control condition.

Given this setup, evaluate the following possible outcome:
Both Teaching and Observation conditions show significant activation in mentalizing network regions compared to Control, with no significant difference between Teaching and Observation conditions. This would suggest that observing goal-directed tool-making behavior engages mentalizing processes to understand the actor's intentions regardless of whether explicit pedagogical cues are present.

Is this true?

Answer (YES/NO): NO